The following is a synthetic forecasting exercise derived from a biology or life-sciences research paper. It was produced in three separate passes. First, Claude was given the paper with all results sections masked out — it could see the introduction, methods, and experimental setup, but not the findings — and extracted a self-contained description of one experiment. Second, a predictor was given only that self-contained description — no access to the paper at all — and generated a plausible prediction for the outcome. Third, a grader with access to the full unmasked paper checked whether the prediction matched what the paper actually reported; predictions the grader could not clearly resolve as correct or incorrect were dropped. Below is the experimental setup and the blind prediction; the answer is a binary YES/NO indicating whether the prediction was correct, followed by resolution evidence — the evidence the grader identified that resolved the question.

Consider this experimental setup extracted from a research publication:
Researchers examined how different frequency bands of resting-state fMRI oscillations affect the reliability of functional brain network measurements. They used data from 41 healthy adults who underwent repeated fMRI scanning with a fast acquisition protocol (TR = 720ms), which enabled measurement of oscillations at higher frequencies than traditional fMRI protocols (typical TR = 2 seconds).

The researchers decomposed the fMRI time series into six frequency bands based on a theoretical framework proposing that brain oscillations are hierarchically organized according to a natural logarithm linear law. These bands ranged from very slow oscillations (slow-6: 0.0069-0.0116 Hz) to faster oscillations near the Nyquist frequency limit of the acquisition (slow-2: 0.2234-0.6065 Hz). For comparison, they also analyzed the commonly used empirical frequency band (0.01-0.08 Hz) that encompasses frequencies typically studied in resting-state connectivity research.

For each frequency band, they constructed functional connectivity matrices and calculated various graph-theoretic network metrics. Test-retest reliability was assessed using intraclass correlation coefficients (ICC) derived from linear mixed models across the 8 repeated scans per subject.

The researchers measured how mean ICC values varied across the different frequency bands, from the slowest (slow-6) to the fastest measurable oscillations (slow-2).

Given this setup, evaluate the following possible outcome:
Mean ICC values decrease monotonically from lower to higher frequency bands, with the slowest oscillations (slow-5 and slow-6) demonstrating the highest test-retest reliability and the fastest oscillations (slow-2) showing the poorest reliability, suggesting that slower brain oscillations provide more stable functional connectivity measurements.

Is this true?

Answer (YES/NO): NO